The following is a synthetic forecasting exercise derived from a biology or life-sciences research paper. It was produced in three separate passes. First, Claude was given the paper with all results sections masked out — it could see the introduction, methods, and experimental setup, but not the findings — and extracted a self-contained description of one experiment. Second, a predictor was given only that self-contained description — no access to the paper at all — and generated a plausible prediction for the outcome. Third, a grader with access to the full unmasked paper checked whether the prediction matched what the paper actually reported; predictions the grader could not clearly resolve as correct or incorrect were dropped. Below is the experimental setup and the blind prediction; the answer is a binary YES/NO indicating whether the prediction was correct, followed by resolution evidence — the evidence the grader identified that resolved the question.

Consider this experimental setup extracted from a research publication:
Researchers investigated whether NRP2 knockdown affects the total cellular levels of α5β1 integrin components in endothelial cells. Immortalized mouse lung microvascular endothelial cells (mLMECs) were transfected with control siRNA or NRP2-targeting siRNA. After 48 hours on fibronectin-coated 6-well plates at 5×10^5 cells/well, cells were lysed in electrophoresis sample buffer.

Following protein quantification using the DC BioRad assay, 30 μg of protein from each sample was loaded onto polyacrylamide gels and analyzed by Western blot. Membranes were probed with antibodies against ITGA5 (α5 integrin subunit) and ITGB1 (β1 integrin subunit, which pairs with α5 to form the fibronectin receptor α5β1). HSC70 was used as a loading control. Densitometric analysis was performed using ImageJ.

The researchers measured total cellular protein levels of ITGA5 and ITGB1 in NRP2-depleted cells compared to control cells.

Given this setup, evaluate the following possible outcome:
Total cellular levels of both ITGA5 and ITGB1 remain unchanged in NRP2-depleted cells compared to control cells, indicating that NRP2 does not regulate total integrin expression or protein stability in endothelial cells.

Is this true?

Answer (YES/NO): NO